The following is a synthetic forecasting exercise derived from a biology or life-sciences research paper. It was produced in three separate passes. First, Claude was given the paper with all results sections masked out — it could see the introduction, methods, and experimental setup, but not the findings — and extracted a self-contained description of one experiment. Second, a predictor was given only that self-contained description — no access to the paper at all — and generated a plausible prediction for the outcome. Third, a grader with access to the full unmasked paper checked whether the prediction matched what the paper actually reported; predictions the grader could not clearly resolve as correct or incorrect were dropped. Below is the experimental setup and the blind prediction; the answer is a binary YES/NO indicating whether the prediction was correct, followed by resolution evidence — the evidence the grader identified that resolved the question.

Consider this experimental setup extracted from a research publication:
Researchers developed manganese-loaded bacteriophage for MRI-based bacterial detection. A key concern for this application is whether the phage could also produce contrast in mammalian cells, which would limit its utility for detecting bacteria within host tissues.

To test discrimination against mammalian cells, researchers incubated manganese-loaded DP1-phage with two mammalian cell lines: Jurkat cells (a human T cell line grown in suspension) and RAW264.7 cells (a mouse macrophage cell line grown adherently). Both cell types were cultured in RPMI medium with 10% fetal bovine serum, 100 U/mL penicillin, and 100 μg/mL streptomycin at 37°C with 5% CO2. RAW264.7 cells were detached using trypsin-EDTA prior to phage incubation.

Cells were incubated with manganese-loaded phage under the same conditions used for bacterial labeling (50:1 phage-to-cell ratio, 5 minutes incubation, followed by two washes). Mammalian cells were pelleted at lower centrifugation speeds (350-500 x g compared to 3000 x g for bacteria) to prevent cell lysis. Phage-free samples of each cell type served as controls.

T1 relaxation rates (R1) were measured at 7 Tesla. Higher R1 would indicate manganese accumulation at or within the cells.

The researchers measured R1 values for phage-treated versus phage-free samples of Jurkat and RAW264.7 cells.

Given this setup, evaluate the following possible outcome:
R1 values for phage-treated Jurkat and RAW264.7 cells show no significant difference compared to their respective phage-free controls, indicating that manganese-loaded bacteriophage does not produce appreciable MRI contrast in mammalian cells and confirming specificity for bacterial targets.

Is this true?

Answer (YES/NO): YES